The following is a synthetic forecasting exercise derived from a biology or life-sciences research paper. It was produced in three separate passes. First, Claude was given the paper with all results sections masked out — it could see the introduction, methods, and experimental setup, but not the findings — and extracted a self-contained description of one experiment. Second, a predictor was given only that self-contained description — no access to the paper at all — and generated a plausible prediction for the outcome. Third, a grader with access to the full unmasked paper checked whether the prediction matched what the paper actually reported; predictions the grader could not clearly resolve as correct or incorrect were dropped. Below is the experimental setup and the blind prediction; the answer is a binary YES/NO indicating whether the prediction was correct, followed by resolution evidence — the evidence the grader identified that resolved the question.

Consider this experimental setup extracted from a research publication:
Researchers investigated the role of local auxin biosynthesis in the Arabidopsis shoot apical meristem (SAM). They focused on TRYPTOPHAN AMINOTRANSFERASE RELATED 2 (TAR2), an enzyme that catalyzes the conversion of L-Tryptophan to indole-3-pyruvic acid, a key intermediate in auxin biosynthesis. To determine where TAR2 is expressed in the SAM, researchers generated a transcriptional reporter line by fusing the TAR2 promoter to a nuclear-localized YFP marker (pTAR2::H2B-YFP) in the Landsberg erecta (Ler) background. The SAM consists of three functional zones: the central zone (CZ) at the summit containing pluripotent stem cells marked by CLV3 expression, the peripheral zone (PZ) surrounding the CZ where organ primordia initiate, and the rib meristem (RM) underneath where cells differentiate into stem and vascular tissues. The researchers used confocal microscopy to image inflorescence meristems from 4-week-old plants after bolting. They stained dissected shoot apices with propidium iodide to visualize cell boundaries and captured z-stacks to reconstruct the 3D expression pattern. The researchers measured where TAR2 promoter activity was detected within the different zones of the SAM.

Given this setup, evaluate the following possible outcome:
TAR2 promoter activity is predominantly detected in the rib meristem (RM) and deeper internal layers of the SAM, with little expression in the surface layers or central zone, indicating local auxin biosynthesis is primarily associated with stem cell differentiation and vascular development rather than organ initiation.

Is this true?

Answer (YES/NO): NO